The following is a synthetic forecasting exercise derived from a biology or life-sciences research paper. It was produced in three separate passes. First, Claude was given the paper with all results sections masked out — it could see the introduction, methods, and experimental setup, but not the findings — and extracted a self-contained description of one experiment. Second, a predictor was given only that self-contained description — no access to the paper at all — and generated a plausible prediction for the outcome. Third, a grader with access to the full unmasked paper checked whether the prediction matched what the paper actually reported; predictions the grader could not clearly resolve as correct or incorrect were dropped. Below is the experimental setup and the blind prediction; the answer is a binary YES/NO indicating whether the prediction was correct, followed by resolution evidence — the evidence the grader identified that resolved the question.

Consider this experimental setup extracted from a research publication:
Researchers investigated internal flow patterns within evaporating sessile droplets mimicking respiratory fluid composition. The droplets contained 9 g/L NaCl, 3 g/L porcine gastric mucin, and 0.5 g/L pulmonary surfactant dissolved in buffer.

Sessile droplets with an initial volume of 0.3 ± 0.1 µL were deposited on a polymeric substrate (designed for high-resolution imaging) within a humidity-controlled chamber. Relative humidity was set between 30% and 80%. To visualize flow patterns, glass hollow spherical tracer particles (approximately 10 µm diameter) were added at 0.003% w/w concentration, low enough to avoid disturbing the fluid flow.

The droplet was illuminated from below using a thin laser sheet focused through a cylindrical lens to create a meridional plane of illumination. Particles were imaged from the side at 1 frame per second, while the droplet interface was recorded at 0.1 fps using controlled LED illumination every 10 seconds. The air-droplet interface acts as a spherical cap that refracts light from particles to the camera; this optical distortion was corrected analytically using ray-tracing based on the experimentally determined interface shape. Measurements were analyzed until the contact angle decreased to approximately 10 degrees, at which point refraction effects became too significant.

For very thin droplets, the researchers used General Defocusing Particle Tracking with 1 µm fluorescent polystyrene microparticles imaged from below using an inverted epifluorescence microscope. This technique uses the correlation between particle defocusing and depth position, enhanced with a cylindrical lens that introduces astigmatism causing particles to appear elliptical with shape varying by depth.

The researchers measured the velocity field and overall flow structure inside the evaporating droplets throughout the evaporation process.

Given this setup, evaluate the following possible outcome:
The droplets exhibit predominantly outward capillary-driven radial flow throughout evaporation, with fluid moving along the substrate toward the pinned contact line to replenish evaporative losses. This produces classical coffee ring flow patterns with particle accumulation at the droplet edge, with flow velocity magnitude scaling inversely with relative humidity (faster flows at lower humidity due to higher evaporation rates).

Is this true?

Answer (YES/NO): NO